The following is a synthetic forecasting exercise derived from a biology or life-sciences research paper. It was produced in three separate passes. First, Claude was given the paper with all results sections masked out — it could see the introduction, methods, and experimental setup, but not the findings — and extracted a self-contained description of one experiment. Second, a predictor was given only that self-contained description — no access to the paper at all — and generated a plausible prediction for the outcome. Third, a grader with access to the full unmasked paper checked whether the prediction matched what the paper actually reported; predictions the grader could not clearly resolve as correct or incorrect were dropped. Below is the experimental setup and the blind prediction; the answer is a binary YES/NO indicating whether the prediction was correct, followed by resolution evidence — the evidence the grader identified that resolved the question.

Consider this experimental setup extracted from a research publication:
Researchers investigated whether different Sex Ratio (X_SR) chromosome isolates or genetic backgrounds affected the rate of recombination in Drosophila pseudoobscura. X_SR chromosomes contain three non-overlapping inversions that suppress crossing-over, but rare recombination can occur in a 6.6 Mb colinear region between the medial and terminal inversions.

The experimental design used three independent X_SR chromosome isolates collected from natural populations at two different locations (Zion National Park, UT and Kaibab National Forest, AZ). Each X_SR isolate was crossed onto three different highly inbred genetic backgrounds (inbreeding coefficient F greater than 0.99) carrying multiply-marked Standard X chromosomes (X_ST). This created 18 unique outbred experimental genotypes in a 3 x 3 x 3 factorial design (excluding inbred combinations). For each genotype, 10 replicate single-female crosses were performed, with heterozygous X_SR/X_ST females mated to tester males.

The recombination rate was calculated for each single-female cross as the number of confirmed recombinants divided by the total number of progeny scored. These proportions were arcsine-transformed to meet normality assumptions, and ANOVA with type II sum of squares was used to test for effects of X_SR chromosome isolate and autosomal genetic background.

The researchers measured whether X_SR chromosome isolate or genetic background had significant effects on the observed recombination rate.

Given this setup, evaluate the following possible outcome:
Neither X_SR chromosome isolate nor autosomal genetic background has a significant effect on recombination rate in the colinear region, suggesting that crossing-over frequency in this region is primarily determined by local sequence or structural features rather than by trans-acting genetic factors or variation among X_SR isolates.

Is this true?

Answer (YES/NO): YES